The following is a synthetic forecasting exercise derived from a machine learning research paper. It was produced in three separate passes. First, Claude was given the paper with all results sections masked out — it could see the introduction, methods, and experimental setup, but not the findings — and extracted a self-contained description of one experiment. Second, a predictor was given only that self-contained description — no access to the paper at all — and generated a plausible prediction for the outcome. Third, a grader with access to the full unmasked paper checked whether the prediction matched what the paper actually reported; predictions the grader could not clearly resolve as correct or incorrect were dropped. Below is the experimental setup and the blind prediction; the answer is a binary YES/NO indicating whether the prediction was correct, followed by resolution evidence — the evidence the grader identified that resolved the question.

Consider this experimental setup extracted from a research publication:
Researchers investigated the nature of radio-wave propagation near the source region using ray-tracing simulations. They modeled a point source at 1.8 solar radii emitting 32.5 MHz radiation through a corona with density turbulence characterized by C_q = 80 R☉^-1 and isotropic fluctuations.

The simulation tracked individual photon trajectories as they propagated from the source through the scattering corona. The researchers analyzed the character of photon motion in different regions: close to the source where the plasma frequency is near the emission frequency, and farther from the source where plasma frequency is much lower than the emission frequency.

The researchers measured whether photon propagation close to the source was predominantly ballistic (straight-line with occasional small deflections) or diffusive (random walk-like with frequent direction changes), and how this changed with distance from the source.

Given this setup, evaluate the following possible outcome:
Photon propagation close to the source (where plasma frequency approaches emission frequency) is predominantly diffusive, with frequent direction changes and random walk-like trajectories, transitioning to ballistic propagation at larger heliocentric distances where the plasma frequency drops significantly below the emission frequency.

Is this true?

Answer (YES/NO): YES